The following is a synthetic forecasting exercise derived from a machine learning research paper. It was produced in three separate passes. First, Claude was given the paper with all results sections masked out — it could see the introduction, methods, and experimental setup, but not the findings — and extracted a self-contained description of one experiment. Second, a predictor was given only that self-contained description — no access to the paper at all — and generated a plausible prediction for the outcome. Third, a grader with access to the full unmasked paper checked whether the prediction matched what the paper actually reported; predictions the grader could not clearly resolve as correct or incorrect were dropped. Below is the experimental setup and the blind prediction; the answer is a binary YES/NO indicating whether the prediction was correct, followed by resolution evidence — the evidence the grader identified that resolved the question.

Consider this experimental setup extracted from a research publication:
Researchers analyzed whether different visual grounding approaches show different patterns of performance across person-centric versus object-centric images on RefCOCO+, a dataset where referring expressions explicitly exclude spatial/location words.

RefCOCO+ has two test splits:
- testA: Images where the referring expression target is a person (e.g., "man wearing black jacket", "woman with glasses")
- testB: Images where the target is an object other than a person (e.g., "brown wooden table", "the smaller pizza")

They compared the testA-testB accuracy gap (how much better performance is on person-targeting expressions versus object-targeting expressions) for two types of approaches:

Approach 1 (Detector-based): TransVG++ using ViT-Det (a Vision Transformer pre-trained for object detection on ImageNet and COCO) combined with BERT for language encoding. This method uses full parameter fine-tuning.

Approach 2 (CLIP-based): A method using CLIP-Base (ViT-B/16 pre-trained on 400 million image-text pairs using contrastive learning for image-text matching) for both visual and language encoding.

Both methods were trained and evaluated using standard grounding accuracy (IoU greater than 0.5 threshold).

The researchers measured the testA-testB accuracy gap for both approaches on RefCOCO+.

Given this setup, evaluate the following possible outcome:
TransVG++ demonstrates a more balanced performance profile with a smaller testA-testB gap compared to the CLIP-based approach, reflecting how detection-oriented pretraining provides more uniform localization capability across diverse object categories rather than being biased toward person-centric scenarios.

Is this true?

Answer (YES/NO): YES